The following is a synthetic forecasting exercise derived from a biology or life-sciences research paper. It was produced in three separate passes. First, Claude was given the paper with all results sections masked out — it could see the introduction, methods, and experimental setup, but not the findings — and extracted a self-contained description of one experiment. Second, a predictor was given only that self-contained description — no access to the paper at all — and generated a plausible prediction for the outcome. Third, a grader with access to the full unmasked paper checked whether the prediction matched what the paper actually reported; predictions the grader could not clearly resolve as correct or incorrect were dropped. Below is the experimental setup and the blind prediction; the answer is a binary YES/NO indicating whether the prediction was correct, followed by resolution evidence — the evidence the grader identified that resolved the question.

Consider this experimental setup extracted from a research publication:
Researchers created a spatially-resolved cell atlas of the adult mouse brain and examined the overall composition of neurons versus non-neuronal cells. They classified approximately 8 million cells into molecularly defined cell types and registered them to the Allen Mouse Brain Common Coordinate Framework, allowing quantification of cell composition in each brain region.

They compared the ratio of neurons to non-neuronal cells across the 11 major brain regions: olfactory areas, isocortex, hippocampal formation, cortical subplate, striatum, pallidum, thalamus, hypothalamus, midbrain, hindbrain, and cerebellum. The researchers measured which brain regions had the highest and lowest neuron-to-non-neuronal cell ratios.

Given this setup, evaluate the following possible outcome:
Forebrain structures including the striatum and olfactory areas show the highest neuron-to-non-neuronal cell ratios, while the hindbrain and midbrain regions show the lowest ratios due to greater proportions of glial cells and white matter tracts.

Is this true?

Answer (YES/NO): NO